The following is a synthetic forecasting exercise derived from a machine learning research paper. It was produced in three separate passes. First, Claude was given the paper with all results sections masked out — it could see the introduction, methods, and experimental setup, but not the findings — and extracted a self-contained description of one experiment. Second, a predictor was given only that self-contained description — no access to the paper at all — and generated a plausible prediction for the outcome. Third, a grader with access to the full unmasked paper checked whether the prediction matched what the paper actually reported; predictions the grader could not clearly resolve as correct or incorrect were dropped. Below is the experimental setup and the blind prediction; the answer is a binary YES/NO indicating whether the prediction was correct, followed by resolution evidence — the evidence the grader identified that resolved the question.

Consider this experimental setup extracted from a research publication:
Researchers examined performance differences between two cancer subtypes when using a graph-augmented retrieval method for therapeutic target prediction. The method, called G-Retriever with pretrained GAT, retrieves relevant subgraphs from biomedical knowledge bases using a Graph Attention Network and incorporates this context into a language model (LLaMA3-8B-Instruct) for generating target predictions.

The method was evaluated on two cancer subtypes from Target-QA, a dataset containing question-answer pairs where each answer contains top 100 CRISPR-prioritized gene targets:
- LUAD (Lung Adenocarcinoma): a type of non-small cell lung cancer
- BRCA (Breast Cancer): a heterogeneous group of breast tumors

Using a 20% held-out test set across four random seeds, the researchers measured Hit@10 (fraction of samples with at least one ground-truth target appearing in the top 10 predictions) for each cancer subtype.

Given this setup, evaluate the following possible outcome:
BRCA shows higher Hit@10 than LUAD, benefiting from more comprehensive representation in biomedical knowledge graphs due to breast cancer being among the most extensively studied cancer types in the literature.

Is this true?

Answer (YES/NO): YES